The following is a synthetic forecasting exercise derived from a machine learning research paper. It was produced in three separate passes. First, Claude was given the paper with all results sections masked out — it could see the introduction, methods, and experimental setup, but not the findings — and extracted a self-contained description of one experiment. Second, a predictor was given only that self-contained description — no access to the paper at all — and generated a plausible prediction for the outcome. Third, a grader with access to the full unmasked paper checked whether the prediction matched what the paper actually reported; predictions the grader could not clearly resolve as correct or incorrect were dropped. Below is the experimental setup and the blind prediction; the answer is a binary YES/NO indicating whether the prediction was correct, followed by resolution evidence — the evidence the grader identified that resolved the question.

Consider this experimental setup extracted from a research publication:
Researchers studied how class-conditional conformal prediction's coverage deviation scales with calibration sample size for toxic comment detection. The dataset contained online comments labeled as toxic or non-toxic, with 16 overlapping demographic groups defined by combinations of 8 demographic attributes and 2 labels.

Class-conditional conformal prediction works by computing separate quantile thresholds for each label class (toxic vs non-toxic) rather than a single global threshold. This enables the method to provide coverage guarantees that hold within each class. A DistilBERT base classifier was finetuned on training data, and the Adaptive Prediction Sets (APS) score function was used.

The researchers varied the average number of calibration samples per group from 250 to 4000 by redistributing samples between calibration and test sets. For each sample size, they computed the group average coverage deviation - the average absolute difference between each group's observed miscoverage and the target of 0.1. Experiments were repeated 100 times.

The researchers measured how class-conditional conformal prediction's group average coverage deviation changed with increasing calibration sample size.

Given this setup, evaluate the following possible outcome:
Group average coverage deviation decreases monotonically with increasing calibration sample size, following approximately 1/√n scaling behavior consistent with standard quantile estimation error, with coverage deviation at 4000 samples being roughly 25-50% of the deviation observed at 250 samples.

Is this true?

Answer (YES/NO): NO